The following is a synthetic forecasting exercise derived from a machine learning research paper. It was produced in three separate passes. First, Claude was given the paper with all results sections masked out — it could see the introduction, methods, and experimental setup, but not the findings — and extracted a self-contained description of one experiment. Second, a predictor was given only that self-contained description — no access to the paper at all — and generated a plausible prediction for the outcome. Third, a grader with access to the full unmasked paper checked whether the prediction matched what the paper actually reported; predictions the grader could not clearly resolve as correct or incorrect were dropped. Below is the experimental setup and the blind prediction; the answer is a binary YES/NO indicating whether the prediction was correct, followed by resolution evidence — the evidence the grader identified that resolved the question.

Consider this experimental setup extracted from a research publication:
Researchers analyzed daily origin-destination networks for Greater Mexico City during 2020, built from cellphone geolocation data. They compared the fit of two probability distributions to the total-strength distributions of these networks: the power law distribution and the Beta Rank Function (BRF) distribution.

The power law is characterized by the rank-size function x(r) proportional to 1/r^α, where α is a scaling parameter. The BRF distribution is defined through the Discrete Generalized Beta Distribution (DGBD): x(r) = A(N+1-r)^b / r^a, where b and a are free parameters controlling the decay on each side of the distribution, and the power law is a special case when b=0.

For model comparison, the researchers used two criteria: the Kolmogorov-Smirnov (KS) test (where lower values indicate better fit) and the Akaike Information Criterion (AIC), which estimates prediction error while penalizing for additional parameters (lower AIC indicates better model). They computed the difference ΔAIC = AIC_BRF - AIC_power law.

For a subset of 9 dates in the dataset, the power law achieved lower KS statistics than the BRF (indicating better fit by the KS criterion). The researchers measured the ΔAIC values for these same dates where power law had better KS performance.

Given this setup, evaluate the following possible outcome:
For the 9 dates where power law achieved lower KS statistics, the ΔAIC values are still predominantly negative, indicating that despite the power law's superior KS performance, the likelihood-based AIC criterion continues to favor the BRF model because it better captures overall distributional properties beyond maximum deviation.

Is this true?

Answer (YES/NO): YES